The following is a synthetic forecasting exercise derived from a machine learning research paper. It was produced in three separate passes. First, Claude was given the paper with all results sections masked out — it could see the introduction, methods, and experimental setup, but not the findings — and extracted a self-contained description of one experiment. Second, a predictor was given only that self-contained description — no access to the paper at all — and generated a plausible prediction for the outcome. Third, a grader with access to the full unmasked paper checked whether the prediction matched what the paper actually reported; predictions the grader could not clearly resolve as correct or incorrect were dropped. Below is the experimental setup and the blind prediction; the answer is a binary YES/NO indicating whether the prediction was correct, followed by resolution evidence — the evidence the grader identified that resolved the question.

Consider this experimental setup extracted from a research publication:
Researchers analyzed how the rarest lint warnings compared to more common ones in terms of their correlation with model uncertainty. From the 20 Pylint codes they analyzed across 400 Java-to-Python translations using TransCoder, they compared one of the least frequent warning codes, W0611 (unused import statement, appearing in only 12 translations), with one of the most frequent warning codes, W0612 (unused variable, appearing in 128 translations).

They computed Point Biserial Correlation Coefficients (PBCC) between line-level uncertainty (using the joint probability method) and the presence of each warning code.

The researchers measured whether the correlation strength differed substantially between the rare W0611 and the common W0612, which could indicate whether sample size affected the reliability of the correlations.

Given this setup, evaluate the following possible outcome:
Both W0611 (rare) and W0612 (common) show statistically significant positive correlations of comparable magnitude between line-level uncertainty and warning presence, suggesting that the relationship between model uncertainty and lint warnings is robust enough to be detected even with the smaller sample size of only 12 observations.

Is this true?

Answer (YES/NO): NO